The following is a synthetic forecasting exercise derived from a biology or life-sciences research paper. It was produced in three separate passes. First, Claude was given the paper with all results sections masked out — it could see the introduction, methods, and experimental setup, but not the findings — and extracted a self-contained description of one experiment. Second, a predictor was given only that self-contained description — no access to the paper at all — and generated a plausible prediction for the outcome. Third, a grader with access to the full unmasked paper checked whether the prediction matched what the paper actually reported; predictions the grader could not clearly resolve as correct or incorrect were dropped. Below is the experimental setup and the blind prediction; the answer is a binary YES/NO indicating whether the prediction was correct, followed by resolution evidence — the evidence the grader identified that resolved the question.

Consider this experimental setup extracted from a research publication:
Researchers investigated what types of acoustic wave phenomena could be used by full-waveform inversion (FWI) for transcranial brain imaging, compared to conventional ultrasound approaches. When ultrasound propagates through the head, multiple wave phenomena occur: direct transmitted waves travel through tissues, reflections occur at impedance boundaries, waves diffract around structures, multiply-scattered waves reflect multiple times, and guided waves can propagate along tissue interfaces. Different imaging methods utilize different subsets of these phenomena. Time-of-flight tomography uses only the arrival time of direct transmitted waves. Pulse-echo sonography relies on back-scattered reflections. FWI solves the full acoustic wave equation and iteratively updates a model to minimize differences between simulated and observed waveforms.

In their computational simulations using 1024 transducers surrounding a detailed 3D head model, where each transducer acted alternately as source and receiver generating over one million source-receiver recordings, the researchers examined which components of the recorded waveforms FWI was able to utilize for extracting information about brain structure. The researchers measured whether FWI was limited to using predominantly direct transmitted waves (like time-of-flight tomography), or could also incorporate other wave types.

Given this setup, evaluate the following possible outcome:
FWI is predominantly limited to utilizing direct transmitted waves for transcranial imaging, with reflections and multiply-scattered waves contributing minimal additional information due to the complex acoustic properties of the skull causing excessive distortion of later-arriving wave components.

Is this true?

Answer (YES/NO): NO